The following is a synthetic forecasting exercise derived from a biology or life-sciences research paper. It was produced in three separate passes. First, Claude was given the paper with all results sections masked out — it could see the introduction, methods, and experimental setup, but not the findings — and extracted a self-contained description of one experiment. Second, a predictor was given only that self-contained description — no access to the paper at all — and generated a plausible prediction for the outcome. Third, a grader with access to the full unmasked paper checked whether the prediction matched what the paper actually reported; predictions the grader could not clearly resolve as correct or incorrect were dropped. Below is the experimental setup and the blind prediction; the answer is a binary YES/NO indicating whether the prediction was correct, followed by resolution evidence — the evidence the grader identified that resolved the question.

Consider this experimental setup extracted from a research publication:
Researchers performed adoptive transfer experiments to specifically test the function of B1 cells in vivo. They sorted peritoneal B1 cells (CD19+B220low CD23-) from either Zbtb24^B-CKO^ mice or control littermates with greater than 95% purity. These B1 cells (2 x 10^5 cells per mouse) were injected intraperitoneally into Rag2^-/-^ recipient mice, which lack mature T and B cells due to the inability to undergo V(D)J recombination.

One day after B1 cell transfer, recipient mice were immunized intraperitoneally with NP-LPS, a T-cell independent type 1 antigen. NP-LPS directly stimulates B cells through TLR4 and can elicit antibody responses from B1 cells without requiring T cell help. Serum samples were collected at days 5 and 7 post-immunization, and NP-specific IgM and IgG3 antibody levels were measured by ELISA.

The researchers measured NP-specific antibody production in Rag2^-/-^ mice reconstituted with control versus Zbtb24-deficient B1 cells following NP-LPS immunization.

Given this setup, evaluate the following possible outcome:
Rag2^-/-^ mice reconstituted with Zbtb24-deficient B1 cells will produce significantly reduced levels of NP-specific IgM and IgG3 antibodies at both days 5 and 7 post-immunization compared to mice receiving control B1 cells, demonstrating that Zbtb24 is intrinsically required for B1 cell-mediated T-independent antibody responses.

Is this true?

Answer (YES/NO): NO